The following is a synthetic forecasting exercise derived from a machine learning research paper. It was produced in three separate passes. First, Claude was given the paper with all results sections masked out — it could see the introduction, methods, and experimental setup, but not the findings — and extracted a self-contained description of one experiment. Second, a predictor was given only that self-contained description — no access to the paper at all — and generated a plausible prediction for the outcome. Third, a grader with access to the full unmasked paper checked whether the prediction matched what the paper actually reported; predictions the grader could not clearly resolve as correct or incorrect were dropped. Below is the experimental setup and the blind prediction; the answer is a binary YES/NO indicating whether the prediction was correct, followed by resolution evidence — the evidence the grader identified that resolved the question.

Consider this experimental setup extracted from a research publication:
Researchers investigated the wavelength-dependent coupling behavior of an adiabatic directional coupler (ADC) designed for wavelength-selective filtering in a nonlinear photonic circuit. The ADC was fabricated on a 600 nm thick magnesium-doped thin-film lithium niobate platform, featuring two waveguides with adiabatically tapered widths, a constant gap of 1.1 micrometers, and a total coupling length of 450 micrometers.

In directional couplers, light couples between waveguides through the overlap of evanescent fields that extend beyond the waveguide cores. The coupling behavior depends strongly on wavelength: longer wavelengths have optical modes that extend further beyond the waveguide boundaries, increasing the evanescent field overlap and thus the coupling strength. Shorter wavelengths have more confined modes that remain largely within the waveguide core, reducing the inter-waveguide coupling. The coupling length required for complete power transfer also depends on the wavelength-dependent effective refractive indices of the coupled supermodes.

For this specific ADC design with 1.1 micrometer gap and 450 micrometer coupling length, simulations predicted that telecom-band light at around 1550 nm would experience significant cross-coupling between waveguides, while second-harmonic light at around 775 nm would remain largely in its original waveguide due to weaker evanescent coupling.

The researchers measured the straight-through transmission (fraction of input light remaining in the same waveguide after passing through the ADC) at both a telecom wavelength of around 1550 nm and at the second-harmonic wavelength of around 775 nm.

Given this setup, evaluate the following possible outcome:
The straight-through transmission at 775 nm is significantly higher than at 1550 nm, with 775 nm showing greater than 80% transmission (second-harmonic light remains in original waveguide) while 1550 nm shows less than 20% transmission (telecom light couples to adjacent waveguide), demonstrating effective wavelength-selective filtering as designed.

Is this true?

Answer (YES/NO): YES